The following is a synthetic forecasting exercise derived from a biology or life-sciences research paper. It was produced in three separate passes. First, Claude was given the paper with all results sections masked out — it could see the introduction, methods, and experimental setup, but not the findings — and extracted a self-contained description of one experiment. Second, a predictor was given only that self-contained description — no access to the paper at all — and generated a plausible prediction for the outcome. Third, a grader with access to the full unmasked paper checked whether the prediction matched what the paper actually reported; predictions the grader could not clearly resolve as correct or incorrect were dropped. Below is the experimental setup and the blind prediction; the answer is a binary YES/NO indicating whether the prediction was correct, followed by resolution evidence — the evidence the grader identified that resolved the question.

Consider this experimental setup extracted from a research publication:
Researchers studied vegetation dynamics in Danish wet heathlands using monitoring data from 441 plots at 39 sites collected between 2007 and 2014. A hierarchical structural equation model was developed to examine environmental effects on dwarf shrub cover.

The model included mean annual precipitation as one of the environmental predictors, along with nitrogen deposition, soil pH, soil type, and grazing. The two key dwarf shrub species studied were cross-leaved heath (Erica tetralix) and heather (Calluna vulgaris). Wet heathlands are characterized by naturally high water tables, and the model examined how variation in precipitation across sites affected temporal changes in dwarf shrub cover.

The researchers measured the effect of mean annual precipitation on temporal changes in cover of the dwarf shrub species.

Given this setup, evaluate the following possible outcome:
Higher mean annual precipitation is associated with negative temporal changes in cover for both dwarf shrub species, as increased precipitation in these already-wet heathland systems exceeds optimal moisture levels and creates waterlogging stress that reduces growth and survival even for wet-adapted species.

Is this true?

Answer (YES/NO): YES